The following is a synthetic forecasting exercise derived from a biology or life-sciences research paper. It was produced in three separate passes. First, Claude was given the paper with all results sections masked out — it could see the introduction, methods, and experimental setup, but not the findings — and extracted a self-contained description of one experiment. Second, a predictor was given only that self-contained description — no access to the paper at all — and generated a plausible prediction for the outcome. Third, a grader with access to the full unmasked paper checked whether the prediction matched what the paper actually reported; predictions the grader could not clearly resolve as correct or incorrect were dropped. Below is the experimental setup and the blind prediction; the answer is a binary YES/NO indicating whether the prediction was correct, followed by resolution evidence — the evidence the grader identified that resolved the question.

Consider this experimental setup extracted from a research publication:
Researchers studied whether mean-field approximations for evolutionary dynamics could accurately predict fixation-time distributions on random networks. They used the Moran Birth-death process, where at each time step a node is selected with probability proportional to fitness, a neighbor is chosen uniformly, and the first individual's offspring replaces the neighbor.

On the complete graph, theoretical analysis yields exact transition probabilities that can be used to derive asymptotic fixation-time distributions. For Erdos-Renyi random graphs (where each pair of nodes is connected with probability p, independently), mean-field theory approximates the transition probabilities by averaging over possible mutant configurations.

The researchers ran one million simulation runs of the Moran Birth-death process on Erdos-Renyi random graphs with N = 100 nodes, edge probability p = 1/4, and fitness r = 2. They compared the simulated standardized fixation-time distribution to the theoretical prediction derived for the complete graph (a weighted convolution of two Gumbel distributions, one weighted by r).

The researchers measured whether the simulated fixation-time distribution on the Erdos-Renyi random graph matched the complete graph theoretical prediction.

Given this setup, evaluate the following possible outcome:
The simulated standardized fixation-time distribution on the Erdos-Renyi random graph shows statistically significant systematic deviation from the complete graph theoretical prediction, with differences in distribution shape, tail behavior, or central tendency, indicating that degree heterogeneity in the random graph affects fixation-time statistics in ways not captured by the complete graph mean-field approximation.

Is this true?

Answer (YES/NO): NO